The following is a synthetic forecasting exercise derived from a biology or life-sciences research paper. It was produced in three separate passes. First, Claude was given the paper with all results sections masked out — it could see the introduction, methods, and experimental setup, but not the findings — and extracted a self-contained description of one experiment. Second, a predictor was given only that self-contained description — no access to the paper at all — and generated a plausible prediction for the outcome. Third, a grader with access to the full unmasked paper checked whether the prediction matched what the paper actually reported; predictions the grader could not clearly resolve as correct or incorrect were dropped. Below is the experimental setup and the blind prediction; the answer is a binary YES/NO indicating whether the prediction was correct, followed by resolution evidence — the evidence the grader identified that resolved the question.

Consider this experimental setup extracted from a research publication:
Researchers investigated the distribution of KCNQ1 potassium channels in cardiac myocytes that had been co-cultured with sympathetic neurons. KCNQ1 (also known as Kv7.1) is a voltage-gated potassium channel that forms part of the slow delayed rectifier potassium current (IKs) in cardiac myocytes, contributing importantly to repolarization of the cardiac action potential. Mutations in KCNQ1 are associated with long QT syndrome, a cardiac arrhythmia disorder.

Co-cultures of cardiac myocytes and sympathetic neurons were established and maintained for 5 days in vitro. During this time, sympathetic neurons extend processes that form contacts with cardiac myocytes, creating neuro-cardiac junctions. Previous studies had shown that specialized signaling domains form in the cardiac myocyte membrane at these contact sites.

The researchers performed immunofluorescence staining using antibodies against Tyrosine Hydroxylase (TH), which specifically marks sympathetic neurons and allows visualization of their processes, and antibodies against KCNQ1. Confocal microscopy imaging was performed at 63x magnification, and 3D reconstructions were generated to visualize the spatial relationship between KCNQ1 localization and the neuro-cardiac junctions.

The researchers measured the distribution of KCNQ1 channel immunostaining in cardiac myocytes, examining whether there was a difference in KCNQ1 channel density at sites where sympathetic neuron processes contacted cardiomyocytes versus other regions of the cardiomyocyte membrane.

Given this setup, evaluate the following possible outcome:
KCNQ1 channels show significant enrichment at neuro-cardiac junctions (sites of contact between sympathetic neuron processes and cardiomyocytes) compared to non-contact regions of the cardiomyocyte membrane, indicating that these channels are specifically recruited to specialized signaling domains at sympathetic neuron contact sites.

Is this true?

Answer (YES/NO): YES